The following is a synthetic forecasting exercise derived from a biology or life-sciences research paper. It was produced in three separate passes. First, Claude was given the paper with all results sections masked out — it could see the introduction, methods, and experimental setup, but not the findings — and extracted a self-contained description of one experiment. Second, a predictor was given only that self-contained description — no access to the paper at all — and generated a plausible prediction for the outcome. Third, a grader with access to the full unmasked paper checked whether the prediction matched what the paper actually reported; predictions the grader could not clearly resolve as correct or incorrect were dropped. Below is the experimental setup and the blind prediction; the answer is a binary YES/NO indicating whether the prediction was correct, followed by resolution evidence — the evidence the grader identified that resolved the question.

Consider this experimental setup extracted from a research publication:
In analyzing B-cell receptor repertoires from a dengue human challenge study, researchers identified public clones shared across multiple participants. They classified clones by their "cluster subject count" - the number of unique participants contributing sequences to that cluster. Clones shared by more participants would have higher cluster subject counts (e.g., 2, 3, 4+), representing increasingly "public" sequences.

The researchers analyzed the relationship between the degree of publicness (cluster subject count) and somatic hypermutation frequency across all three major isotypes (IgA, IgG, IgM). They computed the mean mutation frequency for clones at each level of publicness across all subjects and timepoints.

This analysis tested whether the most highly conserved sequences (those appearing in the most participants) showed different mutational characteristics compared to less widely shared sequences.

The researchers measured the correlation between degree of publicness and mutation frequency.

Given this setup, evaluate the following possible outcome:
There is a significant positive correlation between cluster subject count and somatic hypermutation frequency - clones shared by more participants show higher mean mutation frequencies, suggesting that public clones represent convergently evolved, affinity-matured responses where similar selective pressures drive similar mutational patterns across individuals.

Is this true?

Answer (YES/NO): NO